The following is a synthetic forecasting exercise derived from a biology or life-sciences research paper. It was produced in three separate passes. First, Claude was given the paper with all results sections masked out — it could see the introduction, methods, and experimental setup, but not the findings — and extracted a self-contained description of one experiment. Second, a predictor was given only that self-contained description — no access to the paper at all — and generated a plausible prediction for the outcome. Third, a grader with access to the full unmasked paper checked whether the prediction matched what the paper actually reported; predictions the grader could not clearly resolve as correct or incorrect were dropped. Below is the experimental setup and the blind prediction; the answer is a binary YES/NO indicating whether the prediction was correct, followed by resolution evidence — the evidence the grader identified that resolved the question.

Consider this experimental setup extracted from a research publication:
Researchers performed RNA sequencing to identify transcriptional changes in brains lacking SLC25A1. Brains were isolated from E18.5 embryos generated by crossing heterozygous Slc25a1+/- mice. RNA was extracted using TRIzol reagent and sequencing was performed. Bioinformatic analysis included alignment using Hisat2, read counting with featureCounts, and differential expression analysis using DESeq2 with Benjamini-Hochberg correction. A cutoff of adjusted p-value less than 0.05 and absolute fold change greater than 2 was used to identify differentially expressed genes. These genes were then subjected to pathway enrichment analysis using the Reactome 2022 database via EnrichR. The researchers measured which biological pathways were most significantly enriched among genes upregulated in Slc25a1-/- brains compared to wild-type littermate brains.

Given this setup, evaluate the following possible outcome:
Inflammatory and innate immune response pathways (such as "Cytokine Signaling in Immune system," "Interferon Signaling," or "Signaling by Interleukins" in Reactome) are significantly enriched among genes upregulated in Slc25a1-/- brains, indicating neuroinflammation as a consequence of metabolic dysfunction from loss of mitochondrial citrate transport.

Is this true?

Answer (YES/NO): YES